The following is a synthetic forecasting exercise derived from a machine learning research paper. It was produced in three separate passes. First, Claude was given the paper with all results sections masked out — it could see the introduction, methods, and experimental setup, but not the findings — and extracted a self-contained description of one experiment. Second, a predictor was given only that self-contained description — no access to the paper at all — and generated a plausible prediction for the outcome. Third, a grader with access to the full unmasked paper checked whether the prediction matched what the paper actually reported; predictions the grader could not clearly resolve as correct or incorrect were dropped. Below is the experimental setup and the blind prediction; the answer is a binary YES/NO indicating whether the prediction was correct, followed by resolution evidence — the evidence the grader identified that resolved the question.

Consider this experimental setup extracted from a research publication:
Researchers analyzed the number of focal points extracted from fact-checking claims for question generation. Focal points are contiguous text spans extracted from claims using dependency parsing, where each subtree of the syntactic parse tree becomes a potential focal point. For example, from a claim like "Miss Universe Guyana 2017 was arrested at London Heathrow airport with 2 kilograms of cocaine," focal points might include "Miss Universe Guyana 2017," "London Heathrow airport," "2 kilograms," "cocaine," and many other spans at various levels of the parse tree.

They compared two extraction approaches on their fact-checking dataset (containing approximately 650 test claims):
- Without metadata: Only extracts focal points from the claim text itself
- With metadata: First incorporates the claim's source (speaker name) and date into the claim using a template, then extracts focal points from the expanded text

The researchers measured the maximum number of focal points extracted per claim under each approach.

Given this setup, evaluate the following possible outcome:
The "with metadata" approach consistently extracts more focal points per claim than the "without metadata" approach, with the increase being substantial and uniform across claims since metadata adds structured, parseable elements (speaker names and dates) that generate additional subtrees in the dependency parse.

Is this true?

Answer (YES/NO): NO